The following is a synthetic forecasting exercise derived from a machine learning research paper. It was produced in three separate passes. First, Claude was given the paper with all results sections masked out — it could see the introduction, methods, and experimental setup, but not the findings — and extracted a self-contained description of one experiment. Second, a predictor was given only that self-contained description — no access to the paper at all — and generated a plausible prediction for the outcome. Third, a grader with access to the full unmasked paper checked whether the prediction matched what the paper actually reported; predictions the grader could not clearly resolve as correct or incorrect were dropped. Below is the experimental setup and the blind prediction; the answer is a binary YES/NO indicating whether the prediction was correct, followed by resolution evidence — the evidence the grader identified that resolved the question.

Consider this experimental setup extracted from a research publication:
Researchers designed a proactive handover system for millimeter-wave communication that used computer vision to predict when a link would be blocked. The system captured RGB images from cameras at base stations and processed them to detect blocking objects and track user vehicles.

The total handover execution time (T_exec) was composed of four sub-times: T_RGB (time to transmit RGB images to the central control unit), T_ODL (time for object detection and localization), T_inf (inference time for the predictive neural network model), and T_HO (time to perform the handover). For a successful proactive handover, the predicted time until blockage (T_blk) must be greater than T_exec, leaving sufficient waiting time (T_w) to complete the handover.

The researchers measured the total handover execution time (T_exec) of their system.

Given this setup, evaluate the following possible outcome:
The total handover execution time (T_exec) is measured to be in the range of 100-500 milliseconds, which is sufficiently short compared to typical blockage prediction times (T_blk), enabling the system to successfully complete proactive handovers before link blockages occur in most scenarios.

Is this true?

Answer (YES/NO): YES